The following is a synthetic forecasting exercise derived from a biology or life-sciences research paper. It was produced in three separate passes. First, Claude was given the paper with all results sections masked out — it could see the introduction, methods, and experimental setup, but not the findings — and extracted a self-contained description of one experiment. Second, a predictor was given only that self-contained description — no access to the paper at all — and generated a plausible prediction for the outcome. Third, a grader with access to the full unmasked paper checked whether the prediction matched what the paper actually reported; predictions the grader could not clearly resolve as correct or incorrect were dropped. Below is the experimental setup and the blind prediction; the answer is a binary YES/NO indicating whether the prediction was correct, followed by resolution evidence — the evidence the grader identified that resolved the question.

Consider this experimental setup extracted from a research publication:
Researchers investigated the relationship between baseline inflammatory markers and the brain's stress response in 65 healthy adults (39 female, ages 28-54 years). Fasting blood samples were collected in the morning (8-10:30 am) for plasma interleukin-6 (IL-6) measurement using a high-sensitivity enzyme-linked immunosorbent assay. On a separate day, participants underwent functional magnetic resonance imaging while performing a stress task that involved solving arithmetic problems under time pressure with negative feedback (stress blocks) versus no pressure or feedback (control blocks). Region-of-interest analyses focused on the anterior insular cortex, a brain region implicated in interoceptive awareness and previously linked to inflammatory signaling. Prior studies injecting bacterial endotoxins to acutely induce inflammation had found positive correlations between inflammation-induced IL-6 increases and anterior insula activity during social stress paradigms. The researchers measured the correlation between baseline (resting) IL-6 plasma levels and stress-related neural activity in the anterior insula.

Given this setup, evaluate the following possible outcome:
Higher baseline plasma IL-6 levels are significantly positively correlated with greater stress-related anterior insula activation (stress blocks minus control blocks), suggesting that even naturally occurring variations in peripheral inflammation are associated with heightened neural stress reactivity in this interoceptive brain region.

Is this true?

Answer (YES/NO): NO